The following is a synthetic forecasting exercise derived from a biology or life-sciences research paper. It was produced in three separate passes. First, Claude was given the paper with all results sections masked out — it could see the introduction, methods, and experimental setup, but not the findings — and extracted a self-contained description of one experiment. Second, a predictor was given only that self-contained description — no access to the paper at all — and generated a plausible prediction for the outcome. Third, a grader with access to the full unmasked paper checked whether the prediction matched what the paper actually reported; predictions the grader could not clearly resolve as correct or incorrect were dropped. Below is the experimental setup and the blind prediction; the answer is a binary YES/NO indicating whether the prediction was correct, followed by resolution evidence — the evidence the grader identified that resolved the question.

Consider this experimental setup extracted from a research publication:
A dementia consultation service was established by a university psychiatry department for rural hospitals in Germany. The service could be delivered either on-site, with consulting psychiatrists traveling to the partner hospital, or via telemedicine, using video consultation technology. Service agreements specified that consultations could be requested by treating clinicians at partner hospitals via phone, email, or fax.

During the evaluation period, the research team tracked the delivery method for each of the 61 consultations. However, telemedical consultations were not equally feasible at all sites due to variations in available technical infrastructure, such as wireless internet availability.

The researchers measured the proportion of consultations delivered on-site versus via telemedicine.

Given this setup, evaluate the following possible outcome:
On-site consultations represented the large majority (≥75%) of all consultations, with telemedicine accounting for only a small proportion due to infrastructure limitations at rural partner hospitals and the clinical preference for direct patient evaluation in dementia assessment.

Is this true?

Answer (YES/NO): YES